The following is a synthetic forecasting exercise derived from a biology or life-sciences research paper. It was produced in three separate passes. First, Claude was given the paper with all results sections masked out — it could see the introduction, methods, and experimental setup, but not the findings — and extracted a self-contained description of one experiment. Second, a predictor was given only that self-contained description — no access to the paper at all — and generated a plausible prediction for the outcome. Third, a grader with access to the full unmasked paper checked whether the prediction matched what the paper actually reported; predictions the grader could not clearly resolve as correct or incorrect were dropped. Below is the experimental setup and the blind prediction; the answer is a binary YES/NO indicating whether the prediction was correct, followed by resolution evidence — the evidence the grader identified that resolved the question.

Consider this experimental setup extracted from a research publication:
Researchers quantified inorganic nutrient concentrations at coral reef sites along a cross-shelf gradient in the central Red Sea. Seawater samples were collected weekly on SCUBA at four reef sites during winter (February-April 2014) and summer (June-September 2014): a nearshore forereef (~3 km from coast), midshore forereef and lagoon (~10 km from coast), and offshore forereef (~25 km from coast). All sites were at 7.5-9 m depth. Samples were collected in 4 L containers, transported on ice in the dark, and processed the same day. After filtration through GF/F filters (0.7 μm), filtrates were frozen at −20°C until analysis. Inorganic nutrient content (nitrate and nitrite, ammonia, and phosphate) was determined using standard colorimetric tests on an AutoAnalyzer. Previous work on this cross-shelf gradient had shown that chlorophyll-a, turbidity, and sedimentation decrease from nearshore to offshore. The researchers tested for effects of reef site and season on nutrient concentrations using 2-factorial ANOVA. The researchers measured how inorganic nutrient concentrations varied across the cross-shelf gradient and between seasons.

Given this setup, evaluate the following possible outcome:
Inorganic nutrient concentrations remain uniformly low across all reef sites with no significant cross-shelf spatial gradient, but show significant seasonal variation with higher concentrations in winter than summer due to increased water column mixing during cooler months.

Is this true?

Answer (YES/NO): NO